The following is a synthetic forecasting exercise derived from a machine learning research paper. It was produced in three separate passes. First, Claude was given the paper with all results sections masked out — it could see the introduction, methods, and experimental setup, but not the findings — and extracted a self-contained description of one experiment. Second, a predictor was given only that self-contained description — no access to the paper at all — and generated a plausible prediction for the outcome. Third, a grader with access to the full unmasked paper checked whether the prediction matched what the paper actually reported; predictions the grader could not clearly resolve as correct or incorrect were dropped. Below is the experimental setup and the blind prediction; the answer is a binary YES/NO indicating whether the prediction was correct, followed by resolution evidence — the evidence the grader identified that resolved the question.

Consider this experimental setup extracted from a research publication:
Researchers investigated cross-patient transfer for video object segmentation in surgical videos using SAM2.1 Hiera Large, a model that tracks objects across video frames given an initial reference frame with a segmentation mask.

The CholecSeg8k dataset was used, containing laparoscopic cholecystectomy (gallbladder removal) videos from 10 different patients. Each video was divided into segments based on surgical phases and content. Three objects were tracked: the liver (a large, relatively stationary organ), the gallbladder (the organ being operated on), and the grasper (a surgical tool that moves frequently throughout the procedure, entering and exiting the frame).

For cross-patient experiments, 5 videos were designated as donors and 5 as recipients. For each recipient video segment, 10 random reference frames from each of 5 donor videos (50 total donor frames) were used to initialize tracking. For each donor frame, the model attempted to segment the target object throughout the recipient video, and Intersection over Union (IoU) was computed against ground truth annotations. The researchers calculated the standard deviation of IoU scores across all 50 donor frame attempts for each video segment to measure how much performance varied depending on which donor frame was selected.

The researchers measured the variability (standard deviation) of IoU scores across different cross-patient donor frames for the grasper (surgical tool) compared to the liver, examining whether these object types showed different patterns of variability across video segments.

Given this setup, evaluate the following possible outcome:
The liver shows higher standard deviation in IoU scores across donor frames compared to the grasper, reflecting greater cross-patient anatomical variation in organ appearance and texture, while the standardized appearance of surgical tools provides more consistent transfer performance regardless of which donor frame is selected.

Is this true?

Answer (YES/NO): NO